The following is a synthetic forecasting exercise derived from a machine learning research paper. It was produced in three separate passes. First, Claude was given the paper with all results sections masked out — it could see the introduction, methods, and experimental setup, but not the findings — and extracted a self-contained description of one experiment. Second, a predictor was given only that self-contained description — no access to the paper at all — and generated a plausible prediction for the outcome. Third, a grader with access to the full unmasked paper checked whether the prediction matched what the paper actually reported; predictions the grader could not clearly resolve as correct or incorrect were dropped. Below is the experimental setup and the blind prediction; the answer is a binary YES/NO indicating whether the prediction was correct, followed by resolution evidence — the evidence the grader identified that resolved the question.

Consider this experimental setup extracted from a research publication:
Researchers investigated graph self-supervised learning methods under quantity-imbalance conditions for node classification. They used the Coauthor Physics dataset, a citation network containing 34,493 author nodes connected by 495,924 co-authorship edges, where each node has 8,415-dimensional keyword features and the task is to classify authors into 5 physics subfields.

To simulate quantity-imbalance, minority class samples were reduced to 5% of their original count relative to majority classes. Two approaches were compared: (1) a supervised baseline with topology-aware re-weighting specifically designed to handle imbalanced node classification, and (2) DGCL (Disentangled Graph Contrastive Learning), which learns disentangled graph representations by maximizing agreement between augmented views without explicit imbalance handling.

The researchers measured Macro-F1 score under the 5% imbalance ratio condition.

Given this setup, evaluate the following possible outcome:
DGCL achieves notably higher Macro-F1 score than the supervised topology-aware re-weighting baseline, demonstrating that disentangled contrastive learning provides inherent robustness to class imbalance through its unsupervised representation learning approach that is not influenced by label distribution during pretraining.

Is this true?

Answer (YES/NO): NO